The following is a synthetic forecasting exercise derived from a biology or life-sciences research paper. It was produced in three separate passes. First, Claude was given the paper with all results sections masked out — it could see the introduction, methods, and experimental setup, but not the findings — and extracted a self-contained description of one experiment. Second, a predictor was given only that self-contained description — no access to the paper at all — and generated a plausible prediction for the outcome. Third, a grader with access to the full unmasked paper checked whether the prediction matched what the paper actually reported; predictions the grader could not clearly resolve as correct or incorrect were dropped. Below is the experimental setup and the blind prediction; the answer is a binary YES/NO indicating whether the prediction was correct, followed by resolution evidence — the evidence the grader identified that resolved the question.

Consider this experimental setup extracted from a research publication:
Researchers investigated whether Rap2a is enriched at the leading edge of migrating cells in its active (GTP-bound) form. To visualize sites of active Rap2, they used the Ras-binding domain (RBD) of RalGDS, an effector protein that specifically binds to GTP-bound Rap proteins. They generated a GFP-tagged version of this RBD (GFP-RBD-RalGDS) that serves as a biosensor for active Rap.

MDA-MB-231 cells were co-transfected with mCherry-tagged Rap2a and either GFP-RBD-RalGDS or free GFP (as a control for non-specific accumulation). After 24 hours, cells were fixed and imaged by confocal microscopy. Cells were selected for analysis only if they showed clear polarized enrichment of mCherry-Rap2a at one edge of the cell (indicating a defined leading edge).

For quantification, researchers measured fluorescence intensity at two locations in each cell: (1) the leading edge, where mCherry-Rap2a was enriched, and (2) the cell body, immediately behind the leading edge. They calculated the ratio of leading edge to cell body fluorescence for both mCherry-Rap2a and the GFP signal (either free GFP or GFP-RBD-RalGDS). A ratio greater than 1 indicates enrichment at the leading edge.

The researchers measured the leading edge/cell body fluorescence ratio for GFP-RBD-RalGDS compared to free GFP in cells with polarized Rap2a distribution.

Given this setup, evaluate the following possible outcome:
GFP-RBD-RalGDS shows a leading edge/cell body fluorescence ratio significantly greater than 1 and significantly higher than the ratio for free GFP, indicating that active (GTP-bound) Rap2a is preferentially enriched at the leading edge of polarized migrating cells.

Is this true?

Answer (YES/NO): YES